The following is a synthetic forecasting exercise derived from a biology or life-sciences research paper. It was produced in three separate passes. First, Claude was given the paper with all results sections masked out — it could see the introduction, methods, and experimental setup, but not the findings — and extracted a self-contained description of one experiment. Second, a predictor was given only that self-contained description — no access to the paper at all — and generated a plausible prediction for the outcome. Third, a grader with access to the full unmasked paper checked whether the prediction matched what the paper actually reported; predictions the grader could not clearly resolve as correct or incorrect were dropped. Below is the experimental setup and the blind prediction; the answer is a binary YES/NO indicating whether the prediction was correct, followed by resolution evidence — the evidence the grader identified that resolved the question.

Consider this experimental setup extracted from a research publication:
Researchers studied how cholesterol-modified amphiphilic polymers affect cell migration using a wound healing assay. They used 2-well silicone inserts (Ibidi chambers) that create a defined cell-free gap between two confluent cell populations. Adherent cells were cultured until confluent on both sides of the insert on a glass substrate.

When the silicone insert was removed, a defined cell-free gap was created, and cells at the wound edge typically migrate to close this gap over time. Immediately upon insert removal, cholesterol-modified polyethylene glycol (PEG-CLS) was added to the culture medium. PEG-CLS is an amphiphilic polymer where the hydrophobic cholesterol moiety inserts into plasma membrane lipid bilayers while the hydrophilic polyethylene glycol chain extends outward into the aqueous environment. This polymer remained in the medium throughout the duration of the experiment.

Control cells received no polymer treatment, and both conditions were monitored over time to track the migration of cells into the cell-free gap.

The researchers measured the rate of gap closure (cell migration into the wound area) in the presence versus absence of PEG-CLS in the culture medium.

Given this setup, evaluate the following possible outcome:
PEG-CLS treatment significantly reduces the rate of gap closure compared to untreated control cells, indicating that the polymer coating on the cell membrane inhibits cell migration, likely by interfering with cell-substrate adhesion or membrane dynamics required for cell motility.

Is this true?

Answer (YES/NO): YES